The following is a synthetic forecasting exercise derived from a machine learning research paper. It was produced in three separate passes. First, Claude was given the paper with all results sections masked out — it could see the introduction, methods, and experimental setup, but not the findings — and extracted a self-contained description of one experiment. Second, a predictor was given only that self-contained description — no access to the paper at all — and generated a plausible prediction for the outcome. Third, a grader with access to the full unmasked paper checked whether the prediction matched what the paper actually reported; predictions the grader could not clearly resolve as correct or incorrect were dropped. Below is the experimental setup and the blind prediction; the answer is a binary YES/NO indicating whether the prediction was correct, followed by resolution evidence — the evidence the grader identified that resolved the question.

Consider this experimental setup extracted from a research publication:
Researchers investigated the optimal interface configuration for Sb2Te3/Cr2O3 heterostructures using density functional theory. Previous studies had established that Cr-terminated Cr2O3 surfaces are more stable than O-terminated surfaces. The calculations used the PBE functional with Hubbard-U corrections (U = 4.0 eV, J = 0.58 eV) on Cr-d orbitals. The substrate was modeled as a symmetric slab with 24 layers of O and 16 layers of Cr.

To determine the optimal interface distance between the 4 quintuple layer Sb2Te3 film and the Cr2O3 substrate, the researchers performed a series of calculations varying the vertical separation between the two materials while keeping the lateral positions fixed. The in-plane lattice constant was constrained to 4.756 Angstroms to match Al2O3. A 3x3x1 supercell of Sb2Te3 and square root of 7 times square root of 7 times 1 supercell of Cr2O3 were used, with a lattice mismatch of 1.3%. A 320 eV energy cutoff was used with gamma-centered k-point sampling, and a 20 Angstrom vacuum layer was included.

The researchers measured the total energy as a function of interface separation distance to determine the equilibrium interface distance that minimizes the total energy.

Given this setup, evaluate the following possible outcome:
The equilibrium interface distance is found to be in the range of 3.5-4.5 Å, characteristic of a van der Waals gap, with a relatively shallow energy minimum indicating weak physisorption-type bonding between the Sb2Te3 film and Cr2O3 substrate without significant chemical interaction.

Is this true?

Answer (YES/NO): NO